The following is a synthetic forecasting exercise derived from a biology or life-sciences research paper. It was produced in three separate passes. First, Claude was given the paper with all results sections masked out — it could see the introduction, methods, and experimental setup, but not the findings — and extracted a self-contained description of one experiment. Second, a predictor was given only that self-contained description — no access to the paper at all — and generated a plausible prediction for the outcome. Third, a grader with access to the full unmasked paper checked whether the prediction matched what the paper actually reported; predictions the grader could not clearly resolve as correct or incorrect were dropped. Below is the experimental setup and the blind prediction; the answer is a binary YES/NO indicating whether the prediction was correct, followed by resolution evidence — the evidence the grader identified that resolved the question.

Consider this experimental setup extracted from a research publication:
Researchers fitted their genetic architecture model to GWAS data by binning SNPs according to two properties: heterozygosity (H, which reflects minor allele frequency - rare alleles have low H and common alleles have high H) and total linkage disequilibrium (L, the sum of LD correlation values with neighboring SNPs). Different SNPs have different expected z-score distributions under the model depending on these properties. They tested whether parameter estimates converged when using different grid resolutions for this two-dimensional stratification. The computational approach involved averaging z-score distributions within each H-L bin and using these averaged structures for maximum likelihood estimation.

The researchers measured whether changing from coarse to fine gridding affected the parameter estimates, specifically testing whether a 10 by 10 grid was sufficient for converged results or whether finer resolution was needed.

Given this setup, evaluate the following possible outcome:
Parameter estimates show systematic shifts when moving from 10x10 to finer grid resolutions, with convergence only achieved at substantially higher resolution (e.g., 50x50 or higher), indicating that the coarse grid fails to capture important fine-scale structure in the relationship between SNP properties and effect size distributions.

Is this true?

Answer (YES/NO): NO